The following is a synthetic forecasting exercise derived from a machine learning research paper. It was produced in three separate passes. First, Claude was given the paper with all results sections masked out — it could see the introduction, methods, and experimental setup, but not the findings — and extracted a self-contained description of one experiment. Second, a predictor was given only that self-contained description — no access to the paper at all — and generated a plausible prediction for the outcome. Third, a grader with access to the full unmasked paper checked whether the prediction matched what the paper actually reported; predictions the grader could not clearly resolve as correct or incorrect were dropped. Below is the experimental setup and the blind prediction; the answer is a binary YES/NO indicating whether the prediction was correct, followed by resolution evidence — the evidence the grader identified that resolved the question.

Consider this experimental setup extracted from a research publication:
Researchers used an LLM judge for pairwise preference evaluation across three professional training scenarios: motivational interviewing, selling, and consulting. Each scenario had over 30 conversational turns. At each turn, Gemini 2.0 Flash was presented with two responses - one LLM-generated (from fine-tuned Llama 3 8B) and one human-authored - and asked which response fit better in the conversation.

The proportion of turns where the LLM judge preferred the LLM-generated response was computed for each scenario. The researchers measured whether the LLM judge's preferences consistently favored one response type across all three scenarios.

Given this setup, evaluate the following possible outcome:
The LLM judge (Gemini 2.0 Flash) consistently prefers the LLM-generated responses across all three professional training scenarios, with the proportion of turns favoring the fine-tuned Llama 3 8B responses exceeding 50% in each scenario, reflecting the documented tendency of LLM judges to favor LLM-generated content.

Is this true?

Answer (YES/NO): NO